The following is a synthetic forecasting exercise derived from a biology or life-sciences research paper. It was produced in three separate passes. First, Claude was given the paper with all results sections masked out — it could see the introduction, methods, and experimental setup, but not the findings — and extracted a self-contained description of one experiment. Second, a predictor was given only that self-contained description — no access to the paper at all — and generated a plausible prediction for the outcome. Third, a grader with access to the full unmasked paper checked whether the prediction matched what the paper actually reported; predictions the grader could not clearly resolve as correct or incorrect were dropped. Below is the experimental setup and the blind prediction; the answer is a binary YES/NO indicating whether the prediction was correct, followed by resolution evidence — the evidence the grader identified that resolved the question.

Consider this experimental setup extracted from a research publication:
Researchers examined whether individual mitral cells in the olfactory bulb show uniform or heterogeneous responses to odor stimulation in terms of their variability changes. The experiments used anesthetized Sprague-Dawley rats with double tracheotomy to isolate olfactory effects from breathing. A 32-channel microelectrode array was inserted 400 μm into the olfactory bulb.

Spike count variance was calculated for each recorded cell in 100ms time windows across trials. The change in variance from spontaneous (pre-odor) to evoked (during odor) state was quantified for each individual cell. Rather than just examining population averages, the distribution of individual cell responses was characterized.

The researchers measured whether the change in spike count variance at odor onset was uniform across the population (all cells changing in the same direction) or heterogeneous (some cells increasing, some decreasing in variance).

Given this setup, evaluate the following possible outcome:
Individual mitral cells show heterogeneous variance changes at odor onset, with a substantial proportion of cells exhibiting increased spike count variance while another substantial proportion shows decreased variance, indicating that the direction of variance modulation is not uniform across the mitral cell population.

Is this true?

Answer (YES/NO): NO